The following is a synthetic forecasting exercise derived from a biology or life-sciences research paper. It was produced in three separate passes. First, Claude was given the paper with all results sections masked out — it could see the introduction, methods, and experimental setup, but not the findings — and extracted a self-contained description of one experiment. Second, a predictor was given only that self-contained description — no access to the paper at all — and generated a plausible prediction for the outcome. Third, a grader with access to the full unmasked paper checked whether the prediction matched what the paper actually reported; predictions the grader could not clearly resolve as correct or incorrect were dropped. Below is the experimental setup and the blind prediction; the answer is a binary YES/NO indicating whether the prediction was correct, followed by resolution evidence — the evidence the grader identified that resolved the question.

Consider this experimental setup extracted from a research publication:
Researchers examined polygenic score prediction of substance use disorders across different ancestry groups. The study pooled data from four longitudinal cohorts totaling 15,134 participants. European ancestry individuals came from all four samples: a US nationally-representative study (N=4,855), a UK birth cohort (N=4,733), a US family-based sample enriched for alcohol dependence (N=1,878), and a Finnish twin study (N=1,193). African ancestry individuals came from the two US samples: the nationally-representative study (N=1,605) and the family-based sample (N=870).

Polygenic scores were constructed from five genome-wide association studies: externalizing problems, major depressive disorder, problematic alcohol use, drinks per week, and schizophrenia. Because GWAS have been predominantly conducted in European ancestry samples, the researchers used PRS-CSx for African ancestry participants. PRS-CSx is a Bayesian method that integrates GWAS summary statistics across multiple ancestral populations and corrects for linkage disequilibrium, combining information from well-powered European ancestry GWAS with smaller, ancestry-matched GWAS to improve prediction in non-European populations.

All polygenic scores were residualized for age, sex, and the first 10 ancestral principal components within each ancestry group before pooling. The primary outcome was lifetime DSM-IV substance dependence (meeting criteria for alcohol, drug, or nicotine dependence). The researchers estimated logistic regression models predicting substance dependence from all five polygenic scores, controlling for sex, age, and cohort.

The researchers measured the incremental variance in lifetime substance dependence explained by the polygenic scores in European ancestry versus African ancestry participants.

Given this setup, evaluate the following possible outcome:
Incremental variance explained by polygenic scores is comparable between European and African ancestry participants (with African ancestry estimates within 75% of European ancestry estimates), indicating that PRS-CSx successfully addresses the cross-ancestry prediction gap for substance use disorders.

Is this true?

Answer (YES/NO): NO